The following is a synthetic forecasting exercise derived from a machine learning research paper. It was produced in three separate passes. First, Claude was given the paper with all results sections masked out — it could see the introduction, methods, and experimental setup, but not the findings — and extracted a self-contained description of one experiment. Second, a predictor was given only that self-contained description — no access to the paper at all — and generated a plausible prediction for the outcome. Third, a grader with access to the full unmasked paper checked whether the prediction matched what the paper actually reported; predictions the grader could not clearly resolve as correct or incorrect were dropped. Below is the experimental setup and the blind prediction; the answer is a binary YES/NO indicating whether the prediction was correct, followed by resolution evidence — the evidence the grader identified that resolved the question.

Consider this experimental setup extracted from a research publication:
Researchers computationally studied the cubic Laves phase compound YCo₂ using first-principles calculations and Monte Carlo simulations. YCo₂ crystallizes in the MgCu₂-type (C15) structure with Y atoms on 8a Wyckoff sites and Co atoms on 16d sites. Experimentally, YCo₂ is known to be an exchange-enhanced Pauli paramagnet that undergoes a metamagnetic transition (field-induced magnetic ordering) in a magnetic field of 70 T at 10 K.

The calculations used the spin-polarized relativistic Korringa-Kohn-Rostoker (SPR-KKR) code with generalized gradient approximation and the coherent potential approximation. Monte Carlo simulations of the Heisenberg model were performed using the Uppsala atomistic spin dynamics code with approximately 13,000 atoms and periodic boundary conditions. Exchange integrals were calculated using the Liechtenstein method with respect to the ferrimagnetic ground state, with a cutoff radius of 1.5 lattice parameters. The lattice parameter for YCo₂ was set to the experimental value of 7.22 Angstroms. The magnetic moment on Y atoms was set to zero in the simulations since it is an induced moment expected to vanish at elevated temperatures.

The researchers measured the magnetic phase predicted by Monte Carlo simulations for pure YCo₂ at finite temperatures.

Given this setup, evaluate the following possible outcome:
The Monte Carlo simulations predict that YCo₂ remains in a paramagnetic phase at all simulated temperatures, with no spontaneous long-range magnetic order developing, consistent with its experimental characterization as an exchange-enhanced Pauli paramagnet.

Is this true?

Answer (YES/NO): NO